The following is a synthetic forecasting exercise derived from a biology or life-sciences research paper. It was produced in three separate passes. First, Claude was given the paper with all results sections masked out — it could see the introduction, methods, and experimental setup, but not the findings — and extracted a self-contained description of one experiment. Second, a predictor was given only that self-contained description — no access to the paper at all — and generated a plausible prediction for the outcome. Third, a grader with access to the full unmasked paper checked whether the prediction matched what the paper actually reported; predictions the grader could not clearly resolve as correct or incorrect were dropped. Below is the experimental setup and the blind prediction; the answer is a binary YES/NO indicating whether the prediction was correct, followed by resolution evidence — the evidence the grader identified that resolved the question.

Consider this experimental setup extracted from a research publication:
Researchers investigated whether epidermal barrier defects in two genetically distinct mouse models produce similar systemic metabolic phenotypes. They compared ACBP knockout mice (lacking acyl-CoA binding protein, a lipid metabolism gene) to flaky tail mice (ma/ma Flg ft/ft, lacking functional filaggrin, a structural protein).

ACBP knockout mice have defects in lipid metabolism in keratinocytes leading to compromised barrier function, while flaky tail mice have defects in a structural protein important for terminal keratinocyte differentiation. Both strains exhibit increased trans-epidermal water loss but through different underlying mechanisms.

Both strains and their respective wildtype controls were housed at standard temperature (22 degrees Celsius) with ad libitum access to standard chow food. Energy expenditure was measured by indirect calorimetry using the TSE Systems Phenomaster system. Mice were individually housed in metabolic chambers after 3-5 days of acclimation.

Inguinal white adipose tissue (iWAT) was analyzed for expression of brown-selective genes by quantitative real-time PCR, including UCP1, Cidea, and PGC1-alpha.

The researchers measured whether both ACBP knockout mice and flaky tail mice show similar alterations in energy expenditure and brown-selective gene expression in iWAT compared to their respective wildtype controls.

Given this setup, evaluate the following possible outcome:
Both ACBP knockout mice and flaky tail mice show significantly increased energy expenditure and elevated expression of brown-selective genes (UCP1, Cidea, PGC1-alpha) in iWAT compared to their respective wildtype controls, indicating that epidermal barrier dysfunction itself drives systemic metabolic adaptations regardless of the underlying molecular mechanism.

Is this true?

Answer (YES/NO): YES